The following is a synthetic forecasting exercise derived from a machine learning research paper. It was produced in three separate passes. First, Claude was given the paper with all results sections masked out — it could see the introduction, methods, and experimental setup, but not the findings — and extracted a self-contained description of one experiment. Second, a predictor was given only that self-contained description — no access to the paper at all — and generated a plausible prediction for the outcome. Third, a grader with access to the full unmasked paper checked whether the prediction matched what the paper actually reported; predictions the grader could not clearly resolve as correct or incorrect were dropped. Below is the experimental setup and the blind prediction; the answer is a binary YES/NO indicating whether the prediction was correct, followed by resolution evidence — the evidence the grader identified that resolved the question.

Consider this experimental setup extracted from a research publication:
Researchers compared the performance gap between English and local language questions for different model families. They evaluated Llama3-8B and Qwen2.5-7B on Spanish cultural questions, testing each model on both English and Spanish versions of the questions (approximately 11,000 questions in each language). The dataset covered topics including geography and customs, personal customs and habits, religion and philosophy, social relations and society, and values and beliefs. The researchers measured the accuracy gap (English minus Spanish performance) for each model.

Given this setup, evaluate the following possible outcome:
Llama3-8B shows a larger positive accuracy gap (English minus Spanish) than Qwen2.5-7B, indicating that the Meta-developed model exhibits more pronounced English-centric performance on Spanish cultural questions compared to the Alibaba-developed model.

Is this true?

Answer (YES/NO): YES